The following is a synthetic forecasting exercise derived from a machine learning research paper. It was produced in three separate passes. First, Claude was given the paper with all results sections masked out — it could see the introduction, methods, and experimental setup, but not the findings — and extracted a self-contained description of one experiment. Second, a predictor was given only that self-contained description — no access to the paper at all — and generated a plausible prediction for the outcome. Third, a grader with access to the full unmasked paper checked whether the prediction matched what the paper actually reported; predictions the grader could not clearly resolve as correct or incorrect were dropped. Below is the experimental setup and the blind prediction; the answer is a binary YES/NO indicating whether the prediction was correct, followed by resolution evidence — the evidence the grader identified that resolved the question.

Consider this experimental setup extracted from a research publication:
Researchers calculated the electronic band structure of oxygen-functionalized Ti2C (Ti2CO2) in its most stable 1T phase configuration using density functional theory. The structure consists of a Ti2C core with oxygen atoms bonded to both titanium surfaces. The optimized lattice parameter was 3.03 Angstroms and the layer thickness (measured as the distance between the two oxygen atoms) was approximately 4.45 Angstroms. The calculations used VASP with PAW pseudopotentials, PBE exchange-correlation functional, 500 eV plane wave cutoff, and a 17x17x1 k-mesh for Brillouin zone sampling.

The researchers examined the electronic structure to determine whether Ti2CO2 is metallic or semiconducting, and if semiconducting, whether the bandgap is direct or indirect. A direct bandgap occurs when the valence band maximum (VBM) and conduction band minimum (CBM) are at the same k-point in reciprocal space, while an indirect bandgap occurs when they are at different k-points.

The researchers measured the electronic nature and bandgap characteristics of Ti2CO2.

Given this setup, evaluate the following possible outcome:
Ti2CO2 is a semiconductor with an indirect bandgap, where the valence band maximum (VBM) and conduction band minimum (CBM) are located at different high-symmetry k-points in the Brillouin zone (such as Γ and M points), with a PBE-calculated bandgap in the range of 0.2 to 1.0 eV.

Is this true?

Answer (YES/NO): YES